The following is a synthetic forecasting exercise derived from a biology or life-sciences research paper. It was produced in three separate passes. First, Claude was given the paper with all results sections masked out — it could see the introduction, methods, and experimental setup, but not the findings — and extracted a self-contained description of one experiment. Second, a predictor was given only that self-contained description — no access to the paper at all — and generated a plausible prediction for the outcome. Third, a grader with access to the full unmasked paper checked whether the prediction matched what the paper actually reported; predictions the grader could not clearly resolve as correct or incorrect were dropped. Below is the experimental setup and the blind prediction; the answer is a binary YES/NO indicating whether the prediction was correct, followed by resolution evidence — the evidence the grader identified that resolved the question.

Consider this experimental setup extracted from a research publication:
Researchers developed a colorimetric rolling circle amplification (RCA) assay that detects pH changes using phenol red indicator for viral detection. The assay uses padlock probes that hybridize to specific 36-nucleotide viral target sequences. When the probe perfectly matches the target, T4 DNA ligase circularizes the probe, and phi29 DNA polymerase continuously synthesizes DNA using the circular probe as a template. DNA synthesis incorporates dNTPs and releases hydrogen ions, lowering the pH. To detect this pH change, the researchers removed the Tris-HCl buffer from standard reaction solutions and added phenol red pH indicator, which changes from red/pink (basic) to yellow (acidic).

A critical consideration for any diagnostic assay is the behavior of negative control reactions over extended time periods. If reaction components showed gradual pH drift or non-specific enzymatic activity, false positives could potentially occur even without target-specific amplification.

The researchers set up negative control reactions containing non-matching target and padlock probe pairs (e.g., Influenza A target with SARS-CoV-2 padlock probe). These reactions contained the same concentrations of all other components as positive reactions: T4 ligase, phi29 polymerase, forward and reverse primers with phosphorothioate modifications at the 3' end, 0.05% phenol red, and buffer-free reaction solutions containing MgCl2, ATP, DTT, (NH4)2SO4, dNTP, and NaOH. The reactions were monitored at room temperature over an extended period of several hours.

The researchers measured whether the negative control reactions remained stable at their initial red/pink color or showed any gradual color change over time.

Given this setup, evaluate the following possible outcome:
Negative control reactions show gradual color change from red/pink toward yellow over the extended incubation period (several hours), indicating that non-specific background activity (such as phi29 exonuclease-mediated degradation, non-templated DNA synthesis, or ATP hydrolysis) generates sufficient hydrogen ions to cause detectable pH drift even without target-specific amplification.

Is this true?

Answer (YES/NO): YES